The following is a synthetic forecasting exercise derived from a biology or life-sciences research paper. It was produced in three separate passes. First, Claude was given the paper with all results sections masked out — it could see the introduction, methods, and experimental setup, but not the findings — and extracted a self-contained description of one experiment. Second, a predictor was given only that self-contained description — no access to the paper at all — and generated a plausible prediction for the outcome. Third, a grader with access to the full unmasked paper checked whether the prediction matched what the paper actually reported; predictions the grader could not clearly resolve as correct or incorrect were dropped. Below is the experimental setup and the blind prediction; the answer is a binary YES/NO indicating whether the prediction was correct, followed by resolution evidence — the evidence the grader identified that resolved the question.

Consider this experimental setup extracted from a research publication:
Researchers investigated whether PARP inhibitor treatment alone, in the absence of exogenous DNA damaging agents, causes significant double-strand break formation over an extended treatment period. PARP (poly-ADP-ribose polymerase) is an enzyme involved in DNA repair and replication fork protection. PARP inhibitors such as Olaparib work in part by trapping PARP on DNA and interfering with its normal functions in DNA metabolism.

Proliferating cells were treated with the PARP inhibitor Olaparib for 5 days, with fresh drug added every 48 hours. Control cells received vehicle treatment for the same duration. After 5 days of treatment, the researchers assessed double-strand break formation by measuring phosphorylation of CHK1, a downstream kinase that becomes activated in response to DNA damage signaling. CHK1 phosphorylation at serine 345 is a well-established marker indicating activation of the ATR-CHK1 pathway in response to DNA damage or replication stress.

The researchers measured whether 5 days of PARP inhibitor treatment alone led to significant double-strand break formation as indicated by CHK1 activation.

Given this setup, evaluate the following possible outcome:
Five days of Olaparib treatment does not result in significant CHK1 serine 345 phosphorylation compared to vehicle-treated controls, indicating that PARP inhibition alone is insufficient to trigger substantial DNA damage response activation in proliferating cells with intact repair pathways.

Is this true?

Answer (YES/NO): YES